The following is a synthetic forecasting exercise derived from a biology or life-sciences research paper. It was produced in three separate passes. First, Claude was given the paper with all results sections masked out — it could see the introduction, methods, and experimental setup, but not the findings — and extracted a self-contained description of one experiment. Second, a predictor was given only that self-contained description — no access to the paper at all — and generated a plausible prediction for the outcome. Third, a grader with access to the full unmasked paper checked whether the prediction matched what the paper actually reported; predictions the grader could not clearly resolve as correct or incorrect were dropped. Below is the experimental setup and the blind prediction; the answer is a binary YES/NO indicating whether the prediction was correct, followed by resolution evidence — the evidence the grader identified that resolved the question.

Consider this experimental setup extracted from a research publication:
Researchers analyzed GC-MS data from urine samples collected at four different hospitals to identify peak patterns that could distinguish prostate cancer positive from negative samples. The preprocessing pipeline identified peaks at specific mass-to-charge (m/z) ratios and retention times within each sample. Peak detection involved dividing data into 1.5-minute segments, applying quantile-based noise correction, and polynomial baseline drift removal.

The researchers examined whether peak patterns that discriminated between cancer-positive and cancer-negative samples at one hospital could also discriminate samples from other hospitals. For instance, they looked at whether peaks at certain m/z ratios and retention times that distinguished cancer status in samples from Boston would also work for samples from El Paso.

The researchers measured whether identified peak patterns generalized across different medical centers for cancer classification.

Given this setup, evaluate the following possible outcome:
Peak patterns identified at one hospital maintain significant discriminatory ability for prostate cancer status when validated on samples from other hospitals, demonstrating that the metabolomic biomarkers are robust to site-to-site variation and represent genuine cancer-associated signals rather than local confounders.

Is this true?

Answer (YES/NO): NO